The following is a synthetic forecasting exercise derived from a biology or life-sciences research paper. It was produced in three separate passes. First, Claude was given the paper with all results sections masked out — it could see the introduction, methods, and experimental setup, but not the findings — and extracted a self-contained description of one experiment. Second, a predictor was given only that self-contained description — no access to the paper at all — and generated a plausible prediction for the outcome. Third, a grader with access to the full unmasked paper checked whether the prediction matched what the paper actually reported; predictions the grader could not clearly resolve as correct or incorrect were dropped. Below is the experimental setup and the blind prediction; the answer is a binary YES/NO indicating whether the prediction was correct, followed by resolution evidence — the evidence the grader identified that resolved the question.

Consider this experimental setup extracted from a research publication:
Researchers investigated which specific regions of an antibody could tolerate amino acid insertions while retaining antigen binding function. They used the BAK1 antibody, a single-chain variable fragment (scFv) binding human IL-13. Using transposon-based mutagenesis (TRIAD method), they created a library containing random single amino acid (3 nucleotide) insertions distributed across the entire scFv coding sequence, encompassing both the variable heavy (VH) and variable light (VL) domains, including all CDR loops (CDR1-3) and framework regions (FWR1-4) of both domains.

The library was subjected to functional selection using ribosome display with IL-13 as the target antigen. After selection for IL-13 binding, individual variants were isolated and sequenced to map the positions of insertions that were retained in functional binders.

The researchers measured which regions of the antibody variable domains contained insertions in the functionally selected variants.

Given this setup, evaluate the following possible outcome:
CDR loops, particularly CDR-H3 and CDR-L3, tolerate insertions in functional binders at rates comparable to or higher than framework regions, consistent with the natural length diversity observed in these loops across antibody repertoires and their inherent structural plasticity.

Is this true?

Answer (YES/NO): NO